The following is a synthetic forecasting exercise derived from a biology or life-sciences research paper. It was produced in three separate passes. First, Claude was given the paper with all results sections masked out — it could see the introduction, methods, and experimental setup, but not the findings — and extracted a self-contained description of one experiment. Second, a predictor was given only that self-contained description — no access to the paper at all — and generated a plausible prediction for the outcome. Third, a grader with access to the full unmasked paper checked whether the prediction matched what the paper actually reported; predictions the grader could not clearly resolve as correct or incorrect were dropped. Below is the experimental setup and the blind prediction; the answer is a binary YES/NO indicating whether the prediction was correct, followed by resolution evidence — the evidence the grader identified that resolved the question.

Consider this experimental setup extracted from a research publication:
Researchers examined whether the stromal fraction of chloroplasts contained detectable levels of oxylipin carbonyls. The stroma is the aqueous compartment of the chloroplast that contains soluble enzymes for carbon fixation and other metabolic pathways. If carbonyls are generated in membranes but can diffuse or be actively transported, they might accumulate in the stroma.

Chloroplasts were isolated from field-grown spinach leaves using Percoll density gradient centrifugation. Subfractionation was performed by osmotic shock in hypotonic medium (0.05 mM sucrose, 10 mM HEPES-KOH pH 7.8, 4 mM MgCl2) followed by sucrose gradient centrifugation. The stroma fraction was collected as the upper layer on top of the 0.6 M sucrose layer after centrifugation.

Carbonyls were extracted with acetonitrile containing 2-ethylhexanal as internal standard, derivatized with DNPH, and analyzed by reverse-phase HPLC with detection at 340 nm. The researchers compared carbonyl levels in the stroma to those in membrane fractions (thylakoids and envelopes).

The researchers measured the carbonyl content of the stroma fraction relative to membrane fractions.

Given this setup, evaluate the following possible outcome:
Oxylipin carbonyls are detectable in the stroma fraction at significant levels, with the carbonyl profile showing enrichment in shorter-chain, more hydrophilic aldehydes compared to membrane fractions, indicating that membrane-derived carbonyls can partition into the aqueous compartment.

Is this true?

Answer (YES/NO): NO